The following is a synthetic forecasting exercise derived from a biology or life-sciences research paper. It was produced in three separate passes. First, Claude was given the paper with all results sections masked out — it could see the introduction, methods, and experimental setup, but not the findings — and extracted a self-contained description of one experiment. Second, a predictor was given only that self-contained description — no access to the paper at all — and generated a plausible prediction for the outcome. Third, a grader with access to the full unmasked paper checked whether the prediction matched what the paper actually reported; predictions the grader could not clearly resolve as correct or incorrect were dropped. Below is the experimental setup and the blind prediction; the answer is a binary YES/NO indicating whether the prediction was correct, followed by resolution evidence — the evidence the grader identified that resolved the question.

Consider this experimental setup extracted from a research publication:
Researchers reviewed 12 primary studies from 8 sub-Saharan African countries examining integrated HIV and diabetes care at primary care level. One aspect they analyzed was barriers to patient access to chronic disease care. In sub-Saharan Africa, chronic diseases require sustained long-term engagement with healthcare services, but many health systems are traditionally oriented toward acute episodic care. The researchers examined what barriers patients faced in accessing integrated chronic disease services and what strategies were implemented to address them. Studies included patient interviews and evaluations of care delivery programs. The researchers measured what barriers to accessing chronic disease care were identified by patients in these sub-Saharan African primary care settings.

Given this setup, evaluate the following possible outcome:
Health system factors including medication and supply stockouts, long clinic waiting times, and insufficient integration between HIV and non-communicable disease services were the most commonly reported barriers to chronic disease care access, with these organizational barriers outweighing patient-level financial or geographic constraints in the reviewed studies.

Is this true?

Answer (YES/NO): NO